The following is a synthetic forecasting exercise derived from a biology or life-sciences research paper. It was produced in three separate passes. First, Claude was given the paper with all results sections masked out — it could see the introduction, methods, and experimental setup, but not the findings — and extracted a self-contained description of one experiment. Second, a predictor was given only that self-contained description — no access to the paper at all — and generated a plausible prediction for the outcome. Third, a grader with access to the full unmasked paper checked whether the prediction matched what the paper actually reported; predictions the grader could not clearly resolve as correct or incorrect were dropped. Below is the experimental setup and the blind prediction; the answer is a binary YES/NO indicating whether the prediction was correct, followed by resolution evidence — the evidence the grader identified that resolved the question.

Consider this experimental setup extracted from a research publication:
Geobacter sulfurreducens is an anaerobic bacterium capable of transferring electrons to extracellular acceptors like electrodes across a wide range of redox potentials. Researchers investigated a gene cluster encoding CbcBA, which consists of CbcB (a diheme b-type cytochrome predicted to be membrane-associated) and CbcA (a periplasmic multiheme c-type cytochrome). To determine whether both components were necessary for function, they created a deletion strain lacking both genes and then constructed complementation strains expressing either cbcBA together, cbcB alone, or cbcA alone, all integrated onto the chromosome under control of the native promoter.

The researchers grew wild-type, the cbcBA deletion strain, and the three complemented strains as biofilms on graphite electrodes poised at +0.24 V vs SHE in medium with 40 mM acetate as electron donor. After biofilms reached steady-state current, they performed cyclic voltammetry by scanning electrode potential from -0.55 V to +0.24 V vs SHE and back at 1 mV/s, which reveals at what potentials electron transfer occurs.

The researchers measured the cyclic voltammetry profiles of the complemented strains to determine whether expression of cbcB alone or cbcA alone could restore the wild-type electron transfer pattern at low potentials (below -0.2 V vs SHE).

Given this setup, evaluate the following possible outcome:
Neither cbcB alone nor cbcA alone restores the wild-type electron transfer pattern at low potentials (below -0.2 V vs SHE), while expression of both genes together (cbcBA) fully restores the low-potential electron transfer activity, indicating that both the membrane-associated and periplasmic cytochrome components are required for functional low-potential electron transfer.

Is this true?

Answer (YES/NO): YES